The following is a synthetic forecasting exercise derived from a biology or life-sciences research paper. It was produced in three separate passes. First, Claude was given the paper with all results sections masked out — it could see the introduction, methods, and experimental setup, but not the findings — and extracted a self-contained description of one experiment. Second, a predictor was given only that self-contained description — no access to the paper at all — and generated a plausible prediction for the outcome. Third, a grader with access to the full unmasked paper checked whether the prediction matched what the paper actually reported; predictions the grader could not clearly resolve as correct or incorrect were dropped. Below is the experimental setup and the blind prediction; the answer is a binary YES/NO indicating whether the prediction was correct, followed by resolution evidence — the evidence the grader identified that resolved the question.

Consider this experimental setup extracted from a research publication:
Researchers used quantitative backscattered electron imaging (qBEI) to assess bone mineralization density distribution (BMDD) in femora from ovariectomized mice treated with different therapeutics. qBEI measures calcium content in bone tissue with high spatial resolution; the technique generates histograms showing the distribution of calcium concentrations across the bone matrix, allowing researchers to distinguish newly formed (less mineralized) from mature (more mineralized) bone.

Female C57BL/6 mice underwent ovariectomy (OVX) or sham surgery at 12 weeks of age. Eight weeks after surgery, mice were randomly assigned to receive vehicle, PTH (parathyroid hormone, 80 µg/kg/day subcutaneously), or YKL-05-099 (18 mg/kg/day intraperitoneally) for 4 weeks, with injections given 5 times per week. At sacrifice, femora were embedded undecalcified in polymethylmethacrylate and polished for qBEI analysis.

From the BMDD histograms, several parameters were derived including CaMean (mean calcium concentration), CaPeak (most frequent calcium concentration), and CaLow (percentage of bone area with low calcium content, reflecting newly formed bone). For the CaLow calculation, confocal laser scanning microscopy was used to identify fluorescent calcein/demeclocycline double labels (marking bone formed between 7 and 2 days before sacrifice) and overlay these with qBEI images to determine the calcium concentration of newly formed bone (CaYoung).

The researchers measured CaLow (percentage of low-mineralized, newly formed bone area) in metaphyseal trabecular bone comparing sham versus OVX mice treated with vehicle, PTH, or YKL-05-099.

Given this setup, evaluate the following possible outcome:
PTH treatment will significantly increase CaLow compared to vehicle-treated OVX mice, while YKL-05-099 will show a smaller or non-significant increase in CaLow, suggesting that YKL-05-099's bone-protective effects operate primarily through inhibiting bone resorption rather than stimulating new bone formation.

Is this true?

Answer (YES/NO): NO